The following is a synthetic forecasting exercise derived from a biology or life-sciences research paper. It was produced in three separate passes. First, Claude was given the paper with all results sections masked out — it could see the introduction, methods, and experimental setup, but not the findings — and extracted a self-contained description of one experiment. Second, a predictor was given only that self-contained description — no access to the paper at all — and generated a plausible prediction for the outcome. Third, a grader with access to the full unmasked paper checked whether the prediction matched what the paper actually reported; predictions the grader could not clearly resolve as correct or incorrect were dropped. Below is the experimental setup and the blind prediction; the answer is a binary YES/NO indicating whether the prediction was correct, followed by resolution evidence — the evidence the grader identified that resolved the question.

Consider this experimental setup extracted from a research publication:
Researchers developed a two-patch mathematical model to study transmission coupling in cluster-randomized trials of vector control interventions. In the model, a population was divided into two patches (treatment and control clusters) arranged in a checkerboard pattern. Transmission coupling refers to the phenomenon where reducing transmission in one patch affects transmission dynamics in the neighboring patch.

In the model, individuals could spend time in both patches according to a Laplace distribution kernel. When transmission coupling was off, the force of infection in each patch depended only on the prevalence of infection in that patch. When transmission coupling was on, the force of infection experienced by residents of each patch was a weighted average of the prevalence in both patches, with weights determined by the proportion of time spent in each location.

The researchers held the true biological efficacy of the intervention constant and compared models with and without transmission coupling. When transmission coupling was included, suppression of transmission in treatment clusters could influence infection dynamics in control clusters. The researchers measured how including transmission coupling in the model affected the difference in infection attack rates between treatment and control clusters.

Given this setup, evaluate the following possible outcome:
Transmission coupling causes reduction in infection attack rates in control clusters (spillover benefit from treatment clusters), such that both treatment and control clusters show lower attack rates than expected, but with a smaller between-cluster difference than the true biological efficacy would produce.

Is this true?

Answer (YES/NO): YES